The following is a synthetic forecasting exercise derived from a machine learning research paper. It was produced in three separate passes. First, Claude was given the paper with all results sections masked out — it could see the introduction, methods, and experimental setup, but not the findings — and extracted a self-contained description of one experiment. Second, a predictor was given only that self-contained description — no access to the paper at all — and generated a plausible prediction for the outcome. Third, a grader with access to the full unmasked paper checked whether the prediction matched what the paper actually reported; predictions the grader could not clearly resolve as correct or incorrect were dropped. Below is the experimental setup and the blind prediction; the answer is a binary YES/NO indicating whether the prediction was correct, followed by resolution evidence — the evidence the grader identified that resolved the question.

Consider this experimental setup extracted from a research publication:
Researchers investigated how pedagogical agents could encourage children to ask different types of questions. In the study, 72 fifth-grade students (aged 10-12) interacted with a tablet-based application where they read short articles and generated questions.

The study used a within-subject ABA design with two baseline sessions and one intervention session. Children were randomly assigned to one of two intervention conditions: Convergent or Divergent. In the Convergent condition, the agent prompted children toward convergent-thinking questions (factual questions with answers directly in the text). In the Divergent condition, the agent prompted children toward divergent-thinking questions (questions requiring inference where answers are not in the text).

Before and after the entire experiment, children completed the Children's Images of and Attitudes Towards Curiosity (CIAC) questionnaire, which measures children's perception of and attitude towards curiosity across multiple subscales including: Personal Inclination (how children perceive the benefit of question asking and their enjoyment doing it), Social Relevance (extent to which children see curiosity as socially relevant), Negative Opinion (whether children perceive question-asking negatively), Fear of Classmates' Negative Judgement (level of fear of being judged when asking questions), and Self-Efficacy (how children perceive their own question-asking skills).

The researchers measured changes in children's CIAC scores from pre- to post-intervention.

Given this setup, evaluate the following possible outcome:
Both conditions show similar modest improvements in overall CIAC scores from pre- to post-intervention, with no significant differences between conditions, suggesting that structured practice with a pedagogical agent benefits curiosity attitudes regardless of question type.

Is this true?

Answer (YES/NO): NO